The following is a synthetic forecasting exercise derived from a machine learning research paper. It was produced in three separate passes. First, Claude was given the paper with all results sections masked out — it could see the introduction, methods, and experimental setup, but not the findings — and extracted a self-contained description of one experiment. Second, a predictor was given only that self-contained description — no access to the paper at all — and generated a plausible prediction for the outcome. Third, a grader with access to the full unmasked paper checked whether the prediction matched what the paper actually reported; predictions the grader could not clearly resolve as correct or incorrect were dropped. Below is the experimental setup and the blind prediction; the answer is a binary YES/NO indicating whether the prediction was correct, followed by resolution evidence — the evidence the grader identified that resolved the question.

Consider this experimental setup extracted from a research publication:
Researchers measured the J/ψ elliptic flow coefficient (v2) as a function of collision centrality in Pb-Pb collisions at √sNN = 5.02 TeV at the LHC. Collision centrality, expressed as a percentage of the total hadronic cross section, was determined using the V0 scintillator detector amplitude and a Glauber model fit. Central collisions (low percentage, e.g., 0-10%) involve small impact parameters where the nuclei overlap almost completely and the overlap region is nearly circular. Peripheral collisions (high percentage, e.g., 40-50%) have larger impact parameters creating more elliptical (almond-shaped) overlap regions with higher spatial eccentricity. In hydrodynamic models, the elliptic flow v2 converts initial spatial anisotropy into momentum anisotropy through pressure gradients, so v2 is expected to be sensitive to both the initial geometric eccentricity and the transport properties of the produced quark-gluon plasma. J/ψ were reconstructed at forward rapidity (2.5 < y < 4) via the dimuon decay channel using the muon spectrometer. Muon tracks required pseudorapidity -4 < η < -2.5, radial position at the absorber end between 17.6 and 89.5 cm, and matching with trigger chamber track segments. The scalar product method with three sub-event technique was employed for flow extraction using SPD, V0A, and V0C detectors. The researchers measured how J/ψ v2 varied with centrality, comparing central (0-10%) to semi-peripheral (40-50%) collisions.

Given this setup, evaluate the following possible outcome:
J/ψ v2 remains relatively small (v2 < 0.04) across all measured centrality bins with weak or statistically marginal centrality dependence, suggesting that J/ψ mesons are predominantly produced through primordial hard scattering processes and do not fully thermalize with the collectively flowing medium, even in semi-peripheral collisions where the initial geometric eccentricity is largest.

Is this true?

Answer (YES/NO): NO